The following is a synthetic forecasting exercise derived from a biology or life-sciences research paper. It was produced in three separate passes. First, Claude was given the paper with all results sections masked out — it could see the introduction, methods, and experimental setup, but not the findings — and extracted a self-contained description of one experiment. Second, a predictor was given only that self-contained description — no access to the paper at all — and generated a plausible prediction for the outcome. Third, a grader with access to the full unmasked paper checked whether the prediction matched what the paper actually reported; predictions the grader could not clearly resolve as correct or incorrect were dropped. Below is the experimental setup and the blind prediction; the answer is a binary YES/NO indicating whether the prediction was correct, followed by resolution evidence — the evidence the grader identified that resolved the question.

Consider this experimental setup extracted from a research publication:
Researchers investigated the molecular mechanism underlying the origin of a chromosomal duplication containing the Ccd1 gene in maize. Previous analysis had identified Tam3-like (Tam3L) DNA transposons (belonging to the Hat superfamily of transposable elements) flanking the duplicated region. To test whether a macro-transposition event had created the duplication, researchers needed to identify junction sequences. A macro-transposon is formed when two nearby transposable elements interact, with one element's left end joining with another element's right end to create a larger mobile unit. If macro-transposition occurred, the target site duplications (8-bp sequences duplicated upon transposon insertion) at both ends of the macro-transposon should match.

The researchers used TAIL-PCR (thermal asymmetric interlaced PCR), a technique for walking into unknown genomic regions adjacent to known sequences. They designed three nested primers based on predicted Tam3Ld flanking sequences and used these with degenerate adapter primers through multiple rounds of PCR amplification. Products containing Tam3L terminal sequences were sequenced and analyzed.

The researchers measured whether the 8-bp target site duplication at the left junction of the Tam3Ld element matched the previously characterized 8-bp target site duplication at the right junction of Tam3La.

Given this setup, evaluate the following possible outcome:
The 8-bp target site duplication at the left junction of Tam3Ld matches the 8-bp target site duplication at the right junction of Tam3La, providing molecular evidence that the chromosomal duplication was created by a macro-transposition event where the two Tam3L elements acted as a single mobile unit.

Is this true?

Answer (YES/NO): YES